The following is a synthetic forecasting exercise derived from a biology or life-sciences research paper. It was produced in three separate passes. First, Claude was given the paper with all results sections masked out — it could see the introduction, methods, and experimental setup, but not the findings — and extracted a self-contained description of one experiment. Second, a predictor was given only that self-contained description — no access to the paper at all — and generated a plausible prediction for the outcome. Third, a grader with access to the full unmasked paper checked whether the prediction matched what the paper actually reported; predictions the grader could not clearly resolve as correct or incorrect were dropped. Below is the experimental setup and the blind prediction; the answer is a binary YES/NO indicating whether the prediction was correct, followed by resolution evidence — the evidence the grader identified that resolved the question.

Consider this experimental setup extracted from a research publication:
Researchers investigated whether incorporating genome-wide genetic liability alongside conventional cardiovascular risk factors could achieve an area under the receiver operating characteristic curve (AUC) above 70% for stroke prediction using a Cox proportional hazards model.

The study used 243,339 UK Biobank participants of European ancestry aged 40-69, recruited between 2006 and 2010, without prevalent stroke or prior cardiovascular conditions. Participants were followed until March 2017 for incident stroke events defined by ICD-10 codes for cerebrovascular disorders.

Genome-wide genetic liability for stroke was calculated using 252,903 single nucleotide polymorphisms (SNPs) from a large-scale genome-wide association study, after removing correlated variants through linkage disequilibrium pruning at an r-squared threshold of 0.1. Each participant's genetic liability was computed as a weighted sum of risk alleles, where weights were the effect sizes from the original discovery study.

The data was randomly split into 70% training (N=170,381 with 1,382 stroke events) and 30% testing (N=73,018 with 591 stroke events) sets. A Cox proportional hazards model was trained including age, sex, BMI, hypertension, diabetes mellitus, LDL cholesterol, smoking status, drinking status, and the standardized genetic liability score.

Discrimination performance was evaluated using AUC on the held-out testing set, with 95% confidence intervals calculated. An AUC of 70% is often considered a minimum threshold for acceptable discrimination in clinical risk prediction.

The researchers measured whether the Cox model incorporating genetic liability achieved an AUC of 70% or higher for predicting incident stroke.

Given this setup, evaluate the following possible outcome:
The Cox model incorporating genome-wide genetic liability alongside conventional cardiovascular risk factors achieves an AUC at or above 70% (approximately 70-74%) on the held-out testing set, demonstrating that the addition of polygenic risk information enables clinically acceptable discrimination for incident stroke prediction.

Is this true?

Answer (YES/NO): NO